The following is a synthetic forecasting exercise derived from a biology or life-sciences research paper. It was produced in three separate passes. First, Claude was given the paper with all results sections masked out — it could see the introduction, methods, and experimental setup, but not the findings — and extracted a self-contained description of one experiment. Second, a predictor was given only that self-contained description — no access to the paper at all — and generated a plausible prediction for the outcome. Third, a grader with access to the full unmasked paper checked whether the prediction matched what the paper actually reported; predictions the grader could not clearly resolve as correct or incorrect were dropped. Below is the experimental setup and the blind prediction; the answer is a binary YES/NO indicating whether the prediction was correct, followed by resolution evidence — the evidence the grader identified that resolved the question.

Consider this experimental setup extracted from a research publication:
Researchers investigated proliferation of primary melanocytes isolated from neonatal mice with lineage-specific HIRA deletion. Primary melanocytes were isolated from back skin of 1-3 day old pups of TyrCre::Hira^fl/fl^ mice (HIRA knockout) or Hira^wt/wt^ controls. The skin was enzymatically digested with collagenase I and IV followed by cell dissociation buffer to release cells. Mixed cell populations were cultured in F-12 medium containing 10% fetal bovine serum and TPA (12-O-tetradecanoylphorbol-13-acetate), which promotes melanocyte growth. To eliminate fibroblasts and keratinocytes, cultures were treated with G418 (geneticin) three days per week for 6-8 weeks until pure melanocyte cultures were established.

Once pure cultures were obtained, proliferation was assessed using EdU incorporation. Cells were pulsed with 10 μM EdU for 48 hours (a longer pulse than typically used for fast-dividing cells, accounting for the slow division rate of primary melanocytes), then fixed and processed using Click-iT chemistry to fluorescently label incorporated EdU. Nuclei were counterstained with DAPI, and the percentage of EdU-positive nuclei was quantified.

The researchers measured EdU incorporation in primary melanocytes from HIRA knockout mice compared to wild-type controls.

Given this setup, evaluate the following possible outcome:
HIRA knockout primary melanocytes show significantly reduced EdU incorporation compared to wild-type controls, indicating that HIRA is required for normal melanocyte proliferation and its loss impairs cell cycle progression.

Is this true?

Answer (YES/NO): YES